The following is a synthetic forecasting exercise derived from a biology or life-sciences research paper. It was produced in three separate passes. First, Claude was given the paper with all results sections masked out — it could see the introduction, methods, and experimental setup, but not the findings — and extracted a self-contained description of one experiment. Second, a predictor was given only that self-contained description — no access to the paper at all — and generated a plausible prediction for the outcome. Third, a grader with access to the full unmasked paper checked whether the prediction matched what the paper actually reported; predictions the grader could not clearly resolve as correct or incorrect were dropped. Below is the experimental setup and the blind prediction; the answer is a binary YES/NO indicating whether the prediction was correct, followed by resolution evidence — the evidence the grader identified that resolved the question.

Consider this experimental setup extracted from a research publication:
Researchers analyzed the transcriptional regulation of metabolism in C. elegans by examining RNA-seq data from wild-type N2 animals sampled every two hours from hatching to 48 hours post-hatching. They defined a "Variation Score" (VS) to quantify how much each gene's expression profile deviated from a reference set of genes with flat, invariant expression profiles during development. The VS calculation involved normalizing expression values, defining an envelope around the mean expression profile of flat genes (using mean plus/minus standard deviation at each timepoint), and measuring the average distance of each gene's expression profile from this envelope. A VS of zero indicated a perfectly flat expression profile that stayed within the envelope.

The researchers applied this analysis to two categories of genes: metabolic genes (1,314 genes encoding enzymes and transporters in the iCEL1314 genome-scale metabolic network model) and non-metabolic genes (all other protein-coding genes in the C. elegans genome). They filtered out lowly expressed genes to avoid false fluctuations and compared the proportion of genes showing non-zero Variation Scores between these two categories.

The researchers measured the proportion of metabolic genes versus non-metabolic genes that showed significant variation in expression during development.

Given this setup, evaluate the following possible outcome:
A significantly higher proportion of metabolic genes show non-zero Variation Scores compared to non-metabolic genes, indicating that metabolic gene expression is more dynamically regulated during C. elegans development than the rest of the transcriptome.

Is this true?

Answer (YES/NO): NO